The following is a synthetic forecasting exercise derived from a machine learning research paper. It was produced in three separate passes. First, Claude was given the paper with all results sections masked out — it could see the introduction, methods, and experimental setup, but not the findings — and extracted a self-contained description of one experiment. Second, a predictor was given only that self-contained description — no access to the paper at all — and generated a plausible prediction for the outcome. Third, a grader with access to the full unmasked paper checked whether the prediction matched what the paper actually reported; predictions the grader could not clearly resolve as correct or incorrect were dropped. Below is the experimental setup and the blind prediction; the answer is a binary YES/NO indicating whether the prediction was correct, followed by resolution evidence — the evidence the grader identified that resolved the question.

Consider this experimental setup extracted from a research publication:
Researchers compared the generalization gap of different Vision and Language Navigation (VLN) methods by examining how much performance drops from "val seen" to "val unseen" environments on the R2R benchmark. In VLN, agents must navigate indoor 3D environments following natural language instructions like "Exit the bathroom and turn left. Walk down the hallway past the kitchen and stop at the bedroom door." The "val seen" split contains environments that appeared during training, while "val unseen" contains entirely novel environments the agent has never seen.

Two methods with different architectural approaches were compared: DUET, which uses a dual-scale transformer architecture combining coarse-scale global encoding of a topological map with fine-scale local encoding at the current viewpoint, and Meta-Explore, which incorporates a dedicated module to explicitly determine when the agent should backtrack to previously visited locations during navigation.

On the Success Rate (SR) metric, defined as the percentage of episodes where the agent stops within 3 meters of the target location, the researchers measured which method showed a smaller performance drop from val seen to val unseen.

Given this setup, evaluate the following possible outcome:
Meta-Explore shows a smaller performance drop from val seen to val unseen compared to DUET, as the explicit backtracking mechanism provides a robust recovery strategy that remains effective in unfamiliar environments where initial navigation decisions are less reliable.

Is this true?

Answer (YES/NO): NO